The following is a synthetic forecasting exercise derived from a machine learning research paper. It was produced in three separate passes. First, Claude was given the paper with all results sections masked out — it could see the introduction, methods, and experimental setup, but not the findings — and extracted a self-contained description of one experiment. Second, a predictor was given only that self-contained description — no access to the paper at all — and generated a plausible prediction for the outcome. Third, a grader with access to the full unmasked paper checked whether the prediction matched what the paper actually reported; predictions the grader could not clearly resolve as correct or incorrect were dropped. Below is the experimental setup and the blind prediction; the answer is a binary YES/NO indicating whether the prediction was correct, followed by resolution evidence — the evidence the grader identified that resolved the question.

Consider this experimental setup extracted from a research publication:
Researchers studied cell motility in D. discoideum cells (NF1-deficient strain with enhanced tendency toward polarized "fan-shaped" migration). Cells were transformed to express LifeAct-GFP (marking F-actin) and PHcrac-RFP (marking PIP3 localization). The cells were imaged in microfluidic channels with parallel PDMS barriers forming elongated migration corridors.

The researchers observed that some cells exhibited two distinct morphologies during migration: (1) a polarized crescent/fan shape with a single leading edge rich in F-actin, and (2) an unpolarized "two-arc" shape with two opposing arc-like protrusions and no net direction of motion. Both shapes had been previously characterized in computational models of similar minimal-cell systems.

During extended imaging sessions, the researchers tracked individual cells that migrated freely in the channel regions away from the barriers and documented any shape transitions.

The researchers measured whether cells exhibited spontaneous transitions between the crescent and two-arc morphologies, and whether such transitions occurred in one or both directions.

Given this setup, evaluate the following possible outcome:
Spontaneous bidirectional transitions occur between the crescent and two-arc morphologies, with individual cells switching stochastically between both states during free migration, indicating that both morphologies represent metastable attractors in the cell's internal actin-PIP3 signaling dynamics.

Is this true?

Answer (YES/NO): YES